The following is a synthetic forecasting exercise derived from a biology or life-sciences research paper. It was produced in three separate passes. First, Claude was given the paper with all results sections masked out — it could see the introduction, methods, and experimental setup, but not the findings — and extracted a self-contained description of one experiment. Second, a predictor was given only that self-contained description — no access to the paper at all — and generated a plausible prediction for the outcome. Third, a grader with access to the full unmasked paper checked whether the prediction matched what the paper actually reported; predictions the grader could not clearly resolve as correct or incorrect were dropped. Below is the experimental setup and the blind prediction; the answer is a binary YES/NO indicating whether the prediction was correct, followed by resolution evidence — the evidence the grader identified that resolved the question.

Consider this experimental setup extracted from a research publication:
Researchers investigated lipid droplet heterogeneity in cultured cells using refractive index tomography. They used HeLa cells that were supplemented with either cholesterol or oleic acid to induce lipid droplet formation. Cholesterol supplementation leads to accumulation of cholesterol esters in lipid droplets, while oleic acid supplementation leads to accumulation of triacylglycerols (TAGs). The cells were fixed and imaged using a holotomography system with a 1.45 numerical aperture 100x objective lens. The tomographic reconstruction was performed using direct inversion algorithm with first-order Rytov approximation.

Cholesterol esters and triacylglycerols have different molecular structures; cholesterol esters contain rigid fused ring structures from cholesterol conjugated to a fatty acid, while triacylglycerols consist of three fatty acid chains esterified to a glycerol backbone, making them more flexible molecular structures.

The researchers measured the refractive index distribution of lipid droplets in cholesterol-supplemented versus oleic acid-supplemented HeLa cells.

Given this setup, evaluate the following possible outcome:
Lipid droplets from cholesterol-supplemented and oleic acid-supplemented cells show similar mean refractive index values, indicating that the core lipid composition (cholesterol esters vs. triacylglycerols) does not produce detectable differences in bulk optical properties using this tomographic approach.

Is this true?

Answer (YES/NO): NO